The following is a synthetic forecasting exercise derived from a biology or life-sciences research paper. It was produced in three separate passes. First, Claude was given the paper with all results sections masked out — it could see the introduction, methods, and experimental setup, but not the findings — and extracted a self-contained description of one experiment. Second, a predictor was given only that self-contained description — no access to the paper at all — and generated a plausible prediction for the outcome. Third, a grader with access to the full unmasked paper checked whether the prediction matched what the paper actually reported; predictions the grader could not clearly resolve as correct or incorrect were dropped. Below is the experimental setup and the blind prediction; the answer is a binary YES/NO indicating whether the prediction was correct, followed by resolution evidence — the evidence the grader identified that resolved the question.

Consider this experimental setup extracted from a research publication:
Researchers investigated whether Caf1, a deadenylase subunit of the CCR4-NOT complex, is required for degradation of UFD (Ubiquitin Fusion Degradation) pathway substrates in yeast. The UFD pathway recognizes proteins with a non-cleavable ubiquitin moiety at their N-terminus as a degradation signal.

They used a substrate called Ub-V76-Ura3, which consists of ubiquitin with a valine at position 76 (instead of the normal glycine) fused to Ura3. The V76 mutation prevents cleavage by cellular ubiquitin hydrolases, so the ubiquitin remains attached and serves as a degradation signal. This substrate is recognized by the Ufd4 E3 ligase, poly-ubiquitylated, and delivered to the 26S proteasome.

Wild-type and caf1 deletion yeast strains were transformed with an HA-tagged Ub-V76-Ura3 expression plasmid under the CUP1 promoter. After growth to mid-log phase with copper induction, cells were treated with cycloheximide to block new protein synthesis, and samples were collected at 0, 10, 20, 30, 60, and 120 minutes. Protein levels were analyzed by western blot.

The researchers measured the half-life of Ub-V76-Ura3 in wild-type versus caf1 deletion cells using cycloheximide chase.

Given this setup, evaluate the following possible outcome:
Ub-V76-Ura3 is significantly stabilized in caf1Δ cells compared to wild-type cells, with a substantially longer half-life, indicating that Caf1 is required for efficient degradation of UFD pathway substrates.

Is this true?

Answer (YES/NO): YES